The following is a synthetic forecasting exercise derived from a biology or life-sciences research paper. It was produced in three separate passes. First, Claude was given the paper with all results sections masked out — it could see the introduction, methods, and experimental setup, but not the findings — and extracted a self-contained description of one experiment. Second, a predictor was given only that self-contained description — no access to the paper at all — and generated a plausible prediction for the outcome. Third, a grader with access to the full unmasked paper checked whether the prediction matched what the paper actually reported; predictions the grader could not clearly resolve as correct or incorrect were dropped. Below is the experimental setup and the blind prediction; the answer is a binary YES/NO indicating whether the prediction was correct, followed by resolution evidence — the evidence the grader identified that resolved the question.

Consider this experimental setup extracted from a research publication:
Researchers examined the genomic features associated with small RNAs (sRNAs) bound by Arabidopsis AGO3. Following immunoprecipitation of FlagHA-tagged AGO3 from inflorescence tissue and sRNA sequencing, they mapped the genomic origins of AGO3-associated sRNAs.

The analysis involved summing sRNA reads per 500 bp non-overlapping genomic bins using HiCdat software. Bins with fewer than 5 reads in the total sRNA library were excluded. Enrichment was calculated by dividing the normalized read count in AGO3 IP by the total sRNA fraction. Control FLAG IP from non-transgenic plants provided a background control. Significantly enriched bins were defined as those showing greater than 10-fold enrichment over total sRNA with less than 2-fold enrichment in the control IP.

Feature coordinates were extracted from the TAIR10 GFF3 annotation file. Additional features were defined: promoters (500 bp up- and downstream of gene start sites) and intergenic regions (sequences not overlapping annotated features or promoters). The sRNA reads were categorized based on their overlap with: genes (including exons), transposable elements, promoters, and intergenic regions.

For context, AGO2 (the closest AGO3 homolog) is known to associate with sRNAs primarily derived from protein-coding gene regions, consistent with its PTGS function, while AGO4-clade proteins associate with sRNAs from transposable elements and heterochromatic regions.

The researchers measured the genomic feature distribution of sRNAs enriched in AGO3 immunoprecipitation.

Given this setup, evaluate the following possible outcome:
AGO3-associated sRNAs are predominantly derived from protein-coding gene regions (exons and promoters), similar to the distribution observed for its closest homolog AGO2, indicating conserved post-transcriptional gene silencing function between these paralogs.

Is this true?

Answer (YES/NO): NO